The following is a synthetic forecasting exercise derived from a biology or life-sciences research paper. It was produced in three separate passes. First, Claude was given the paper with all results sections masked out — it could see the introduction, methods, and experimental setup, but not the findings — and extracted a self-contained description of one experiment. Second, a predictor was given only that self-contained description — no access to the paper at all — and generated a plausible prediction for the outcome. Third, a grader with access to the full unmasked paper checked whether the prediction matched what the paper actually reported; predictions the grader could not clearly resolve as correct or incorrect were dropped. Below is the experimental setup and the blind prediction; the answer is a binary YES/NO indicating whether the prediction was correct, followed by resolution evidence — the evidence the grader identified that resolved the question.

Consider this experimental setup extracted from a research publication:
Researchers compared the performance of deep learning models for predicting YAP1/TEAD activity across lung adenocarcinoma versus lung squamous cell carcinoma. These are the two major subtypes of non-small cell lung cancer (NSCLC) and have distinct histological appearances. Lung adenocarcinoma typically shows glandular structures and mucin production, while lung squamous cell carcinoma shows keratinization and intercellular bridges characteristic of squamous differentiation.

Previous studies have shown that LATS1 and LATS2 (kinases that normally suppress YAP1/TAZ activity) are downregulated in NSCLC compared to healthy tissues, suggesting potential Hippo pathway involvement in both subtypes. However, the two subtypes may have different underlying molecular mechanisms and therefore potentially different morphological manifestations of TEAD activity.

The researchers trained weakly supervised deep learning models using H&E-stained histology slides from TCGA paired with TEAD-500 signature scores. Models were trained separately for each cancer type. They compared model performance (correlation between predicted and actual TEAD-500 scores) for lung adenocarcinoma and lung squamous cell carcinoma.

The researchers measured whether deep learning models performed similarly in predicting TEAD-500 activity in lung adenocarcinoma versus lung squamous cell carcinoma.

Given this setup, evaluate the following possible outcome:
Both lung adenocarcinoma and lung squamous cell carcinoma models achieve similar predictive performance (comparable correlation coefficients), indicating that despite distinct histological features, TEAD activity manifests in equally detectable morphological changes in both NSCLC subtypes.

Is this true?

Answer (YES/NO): NO